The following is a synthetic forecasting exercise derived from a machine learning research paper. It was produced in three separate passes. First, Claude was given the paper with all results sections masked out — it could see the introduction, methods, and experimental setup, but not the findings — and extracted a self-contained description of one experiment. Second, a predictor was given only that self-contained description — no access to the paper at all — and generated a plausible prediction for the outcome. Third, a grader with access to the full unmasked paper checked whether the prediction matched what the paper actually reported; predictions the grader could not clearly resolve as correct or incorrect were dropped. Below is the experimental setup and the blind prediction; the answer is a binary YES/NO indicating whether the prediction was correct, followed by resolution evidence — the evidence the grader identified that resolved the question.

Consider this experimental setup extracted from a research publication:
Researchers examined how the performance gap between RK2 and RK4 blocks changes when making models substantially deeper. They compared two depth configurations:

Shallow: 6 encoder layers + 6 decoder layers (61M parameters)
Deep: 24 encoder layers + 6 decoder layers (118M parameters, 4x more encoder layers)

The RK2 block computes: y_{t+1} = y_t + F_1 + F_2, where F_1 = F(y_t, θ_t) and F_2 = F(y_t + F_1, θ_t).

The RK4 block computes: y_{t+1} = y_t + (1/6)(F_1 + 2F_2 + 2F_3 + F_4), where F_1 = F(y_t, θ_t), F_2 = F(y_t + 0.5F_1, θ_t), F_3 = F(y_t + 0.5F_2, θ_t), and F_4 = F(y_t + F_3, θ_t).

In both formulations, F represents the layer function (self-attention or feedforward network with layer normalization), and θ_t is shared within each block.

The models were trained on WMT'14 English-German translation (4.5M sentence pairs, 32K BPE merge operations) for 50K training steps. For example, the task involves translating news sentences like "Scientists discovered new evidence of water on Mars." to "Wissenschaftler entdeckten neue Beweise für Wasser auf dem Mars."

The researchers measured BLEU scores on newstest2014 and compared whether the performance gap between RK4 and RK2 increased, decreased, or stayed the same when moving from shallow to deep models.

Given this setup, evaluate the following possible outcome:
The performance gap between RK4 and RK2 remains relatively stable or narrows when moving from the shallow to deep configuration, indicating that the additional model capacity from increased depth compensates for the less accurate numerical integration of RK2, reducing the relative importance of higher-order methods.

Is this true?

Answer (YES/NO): YES